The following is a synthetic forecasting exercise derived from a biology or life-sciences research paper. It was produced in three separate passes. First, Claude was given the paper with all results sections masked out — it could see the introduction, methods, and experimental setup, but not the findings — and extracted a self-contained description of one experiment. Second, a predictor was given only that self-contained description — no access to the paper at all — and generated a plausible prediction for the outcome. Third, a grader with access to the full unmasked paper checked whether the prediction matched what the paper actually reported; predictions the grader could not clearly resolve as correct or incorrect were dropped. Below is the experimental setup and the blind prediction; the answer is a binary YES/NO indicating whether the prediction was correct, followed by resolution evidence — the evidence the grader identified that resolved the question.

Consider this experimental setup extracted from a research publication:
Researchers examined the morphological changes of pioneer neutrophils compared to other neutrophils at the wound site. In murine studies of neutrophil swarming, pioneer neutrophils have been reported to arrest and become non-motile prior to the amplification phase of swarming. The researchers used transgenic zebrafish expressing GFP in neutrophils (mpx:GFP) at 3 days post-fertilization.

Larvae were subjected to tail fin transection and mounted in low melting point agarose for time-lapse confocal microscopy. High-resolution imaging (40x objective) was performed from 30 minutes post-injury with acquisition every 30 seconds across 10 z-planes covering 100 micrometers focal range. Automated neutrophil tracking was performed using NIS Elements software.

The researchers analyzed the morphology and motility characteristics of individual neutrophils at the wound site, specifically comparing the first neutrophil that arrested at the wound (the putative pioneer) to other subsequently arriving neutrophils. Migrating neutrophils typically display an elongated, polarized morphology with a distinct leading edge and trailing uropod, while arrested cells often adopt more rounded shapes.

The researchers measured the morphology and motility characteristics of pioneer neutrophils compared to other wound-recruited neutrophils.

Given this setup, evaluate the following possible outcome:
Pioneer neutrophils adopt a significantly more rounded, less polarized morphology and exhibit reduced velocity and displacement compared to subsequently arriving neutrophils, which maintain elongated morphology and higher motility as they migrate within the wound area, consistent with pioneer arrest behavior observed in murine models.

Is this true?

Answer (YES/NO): YES